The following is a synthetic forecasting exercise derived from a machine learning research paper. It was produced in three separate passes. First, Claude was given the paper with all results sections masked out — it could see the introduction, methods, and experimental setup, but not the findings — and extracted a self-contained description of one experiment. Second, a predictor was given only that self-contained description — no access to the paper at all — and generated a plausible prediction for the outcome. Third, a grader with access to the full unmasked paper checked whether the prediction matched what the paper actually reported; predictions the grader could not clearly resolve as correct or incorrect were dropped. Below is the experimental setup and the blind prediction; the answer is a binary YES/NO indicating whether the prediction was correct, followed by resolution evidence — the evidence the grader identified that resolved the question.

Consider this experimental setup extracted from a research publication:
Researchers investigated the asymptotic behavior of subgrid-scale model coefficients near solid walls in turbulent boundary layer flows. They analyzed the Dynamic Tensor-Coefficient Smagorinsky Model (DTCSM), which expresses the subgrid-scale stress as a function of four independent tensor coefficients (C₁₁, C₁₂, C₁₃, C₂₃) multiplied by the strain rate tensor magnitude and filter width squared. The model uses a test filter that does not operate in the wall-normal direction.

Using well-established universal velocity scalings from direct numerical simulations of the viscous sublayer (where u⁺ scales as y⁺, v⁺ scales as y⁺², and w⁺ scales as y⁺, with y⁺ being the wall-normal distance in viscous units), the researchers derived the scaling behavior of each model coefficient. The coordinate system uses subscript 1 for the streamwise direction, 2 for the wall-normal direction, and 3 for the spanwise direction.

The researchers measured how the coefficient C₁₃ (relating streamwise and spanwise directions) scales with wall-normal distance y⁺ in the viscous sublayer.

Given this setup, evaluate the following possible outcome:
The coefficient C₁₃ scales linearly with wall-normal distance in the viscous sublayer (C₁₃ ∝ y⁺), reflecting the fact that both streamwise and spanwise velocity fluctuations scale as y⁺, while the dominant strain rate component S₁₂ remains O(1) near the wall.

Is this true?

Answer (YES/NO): NO